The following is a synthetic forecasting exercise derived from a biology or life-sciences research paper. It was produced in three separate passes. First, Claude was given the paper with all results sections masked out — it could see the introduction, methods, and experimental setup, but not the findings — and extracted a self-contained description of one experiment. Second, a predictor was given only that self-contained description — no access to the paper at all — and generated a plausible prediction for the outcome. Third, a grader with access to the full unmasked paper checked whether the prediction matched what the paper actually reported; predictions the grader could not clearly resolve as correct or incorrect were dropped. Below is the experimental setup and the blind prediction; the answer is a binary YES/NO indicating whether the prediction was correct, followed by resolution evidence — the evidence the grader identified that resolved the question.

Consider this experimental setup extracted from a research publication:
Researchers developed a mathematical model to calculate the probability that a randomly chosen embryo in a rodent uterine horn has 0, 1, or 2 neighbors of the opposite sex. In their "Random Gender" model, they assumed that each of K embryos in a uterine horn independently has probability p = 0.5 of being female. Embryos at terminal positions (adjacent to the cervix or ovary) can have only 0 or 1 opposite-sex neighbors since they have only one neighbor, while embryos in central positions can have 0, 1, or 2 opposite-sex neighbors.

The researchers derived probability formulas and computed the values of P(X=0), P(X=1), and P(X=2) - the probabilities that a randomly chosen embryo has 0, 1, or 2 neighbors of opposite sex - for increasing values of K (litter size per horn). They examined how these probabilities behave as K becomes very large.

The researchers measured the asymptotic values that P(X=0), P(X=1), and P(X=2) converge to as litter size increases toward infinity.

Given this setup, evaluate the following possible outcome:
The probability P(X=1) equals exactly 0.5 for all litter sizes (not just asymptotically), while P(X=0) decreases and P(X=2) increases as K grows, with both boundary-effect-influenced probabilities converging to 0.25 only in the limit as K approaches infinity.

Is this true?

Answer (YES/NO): YES